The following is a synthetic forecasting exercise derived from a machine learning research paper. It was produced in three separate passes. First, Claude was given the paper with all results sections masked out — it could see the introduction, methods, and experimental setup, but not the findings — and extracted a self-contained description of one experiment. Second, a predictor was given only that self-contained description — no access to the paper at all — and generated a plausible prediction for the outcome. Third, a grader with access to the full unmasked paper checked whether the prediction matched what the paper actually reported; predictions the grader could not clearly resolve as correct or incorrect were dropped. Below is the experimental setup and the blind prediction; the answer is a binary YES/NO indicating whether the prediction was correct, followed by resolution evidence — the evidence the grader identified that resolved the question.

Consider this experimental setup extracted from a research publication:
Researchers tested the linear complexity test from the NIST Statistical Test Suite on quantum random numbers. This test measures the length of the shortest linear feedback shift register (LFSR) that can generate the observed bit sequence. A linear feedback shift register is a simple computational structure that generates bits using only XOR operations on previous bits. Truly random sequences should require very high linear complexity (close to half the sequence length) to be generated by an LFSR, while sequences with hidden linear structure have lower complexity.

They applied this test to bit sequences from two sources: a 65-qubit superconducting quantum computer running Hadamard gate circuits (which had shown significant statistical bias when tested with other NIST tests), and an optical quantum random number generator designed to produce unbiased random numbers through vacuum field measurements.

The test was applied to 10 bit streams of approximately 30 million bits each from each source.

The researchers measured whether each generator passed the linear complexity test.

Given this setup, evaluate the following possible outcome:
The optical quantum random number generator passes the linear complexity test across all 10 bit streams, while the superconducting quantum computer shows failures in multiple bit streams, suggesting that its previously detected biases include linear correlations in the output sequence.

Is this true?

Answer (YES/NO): NO